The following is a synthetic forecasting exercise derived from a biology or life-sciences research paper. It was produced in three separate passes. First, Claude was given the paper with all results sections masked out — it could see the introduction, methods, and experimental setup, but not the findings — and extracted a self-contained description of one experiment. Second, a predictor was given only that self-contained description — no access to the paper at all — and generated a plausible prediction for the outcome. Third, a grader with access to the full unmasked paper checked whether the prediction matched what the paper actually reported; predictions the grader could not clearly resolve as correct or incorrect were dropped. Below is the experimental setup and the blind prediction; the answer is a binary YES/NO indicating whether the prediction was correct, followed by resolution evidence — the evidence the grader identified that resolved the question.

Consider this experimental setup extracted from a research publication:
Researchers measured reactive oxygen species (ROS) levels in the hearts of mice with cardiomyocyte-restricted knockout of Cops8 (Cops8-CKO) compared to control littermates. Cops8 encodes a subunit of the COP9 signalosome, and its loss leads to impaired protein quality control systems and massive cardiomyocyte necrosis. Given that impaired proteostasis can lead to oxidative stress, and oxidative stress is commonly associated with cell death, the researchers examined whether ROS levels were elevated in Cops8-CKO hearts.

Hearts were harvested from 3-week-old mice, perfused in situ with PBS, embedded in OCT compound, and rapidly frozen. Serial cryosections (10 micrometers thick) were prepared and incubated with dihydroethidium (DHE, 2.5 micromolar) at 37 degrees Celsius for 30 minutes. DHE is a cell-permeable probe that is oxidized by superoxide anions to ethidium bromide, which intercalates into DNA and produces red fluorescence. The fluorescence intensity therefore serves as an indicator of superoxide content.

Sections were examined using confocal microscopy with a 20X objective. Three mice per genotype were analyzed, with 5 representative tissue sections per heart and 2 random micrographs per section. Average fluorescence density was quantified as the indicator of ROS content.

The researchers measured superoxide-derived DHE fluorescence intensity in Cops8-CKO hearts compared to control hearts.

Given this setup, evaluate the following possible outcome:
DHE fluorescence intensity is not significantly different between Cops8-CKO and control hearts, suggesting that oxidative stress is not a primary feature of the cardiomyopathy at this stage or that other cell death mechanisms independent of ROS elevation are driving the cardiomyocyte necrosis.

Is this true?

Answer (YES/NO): NO